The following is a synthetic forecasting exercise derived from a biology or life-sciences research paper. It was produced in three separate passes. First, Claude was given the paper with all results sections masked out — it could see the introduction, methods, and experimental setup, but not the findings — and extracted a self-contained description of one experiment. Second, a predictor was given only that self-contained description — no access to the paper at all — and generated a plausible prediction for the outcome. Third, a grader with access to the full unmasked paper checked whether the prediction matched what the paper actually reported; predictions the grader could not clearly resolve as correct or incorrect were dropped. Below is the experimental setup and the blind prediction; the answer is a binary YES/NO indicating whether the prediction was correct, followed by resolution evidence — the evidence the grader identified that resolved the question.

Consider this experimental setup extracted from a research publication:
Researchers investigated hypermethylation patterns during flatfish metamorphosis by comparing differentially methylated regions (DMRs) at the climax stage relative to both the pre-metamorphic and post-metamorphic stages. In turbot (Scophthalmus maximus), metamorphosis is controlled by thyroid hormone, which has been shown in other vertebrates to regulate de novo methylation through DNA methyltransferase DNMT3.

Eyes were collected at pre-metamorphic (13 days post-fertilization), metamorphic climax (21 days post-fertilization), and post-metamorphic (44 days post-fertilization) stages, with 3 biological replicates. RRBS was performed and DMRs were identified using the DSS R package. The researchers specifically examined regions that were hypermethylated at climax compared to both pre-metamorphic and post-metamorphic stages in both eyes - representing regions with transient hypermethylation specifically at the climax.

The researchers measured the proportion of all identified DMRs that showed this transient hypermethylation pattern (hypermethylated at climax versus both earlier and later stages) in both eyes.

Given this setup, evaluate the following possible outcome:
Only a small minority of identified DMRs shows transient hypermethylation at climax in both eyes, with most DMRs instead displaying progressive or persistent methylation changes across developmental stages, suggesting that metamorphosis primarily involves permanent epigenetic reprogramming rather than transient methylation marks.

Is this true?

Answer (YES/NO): YES